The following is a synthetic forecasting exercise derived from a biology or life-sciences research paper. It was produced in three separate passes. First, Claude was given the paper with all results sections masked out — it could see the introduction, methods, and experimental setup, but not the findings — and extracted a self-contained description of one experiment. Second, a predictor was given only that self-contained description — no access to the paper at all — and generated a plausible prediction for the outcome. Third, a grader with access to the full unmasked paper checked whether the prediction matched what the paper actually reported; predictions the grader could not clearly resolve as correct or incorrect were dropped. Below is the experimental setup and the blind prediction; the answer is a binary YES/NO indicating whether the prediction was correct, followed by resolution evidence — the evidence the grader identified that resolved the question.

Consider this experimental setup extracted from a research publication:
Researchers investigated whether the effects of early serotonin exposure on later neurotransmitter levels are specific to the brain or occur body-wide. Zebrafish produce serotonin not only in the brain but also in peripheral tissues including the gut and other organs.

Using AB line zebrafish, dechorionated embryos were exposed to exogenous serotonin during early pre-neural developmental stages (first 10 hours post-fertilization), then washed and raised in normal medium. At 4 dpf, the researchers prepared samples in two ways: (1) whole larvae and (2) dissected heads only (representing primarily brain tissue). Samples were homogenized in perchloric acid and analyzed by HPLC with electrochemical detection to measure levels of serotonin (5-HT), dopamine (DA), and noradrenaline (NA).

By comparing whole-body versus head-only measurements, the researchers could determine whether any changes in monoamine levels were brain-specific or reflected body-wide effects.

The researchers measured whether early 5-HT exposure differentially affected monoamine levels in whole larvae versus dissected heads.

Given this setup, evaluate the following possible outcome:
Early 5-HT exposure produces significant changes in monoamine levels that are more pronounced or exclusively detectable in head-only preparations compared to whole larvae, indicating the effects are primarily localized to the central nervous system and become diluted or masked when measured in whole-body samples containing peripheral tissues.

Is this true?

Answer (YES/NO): NO